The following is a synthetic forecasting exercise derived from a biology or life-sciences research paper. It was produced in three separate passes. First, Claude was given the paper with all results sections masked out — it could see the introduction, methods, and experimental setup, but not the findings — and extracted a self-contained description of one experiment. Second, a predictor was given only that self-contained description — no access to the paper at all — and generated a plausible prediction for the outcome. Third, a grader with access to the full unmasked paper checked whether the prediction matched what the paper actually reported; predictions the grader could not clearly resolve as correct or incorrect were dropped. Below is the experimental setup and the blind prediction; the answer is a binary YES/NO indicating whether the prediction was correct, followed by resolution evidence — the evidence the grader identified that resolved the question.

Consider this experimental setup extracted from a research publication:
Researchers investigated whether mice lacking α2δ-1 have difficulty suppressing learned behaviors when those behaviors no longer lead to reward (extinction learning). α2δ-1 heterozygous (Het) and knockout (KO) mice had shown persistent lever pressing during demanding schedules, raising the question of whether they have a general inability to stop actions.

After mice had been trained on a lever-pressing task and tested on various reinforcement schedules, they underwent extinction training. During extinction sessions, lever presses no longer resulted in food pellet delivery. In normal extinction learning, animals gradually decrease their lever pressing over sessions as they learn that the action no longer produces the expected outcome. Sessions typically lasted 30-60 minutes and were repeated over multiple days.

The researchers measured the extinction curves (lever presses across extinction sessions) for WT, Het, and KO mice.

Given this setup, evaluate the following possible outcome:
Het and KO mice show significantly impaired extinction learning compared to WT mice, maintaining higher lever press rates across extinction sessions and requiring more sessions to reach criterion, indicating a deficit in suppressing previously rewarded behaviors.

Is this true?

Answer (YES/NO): NO